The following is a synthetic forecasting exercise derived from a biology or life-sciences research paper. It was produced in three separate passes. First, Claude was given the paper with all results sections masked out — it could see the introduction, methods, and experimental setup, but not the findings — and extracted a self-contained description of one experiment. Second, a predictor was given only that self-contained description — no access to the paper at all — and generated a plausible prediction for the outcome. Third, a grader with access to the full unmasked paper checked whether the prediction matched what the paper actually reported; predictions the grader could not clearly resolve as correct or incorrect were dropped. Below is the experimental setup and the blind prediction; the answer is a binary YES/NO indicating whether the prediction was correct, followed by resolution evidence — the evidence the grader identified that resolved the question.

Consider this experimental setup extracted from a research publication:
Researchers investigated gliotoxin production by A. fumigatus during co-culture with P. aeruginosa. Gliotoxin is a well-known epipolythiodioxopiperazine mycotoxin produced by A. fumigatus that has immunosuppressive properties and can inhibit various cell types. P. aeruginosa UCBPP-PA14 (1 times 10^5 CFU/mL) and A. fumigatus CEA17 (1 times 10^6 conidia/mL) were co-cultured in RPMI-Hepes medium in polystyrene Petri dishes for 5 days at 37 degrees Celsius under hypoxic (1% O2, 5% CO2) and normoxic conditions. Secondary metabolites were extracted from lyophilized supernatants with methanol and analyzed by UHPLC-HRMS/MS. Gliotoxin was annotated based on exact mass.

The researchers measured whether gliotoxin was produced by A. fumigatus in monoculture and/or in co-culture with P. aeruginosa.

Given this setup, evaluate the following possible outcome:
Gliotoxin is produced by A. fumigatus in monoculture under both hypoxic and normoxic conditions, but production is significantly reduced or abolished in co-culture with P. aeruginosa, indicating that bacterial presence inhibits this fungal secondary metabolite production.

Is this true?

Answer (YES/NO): NO